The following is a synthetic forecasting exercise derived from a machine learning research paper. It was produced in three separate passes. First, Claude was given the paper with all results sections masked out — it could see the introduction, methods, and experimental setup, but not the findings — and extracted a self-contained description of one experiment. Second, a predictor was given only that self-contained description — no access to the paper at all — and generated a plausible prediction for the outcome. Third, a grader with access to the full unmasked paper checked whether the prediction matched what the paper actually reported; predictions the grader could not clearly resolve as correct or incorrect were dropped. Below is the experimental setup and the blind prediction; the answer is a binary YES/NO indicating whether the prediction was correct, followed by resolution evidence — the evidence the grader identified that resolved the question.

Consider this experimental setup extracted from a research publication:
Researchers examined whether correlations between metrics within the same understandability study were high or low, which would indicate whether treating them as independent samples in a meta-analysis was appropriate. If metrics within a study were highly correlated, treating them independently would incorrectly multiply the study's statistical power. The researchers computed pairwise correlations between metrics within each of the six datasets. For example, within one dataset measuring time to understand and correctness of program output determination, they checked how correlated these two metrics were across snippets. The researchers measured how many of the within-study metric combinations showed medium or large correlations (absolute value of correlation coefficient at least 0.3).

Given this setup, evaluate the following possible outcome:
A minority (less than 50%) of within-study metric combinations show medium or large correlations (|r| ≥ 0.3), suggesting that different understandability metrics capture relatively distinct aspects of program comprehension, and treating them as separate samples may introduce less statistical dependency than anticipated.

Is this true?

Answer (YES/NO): NO